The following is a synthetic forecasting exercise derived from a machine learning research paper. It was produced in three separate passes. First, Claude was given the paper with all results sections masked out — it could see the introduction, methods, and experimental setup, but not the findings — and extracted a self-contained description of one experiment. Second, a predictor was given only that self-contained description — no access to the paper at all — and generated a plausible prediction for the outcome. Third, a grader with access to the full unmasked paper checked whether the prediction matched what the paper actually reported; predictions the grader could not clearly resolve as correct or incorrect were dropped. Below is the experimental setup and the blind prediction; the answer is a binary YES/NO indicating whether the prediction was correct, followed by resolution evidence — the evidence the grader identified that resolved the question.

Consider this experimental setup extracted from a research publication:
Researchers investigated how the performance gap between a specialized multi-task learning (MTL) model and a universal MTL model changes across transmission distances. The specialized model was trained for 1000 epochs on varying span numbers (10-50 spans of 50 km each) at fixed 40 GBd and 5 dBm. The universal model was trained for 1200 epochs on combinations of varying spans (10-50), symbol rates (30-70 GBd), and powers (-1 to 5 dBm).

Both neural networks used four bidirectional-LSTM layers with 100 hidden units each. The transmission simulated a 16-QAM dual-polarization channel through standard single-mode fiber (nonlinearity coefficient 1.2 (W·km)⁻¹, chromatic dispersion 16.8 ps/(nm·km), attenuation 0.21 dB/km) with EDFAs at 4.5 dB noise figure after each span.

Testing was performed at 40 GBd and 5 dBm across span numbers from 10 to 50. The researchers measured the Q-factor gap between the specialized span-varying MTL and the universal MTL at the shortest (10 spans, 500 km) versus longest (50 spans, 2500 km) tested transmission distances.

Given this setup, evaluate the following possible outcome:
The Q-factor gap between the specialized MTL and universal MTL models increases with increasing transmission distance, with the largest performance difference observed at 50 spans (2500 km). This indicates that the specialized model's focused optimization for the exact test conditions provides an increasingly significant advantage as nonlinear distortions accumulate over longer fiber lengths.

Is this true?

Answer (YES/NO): NO